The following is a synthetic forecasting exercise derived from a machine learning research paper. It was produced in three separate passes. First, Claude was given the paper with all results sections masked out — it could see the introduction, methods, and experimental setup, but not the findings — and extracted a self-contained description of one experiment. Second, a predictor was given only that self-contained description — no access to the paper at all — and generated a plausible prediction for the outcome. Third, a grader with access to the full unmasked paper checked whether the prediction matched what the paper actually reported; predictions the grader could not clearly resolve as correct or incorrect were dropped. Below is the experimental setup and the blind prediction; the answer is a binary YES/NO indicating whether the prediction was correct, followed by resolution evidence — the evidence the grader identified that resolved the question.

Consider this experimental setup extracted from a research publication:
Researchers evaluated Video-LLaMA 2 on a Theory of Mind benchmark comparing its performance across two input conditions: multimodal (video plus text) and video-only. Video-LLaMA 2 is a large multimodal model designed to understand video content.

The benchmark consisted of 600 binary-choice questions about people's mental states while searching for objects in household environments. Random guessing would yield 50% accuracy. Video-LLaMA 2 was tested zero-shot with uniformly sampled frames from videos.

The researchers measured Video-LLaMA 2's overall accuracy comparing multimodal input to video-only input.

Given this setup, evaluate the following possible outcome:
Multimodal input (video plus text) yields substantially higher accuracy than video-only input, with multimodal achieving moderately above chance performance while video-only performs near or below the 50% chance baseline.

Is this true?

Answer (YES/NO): NO